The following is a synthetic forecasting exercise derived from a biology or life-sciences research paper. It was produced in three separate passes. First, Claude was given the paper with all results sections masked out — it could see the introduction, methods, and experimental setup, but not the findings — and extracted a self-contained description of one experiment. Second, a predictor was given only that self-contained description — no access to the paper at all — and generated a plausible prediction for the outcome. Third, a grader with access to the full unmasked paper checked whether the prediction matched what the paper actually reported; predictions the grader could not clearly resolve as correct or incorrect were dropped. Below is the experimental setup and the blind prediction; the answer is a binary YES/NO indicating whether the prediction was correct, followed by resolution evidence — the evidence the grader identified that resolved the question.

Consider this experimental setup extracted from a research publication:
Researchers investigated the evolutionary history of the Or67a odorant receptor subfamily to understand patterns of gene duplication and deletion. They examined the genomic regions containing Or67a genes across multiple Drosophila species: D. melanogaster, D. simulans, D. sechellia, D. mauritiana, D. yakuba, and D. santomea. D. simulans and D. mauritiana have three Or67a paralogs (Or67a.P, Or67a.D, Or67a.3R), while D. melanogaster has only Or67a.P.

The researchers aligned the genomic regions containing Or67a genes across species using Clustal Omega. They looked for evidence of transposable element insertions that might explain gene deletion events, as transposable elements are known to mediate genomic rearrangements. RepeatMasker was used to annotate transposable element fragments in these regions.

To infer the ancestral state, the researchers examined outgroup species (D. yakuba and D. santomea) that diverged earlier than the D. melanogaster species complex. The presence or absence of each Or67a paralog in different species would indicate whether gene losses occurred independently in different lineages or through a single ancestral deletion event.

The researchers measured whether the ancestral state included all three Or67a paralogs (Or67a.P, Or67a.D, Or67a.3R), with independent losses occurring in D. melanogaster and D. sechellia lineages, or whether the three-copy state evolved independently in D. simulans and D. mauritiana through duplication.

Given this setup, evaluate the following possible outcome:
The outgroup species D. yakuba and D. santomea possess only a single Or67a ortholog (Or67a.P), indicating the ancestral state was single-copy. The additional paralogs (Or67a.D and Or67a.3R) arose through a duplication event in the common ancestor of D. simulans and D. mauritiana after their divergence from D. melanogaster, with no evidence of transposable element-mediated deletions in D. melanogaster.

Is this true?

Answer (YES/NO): NO